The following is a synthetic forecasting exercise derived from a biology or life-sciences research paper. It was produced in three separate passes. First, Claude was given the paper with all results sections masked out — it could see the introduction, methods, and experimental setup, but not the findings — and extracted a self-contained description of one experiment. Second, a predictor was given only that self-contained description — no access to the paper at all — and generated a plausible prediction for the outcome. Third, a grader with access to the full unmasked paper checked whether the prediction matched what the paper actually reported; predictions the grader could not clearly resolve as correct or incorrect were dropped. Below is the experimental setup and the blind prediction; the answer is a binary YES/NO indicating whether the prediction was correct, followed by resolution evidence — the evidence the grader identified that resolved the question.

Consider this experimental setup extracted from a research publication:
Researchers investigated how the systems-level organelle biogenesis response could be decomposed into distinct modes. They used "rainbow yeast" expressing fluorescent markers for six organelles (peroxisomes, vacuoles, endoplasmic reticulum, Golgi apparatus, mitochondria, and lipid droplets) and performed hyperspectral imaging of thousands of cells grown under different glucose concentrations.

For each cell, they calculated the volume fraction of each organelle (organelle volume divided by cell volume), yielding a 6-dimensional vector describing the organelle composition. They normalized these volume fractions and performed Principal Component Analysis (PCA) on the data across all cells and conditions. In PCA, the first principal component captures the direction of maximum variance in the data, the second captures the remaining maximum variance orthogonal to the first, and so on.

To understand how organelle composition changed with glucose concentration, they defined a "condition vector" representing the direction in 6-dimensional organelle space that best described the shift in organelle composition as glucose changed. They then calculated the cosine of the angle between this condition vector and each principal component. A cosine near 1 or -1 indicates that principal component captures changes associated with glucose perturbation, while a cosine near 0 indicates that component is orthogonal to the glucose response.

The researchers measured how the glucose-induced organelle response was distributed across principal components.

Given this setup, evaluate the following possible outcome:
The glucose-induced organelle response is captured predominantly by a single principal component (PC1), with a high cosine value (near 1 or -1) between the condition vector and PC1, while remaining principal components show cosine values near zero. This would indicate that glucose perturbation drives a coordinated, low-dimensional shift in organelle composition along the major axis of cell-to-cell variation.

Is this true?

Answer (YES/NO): NO